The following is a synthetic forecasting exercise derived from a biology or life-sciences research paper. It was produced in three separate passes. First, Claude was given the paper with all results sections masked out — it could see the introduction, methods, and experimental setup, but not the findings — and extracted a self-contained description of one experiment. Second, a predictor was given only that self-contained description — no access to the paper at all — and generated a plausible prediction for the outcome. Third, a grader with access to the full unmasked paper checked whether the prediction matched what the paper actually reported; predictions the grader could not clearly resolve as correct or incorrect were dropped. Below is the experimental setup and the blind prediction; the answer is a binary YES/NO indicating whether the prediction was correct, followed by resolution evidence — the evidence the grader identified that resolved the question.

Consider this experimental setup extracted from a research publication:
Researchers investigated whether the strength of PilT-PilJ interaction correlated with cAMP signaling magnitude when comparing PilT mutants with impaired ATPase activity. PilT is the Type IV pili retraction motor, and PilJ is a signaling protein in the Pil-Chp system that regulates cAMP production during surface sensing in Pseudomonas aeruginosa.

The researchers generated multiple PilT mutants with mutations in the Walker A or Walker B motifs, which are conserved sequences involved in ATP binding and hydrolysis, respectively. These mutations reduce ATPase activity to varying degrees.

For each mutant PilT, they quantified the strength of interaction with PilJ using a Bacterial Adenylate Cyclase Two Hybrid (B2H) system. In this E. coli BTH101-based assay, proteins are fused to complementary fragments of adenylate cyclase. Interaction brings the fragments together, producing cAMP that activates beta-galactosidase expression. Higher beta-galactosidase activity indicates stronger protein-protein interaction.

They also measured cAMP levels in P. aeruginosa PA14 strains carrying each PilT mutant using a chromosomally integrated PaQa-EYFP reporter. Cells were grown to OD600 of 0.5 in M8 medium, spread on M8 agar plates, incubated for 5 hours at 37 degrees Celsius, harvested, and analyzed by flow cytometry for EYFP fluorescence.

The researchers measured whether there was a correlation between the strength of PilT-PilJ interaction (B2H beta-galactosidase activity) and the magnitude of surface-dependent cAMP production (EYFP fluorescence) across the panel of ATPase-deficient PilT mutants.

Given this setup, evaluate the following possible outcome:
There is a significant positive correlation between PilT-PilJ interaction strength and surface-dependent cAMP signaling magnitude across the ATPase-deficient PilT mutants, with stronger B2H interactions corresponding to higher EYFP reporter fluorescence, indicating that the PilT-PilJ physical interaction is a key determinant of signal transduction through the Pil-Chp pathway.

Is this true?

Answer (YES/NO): YES